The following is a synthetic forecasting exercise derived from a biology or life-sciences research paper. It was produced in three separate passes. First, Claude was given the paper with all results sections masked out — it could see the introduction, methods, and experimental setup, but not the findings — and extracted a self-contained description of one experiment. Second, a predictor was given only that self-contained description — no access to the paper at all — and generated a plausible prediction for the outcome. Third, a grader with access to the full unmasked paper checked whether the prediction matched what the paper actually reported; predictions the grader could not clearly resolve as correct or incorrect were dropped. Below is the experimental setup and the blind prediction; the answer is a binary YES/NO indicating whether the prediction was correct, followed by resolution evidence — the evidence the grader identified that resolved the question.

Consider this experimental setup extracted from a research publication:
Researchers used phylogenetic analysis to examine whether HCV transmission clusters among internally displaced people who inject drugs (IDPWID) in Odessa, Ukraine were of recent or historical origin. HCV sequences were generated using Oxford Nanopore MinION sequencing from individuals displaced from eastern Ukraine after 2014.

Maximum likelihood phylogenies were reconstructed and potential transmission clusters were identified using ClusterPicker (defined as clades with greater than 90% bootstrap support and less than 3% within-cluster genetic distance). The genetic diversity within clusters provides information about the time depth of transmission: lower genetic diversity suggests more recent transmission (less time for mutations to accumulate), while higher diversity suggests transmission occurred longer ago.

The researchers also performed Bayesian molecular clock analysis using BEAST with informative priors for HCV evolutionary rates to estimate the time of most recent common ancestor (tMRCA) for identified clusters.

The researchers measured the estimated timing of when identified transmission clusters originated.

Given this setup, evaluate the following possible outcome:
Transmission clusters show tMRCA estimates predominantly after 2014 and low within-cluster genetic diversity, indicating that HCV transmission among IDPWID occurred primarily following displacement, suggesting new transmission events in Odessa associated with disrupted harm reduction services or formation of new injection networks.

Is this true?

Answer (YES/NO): NO